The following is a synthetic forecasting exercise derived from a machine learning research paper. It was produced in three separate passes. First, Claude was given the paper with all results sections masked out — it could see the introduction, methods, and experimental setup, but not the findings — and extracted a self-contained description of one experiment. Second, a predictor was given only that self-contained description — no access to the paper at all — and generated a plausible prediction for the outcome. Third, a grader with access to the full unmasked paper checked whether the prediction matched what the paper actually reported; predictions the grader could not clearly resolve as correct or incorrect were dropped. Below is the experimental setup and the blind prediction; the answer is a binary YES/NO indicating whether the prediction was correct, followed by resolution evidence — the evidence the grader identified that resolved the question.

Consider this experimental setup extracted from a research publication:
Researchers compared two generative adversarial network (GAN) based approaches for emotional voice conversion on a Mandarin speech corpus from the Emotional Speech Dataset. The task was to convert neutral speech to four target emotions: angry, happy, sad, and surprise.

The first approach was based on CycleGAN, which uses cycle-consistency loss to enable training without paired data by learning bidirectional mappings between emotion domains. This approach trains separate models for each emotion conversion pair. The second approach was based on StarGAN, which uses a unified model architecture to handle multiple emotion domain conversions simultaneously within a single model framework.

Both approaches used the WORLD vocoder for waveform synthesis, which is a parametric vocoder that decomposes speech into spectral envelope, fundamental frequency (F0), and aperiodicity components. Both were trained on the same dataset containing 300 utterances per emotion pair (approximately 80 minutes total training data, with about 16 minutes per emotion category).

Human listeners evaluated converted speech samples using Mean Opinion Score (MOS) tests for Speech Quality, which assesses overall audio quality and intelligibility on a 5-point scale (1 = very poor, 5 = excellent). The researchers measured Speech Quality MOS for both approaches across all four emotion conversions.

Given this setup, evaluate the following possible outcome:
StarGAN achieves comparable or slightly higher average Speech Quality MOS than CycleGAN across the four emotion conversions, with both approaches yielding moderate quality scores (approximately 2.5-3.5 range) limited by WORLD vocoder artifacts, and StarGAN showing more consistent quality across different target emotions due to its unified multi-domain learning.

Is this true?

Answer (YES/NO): NO